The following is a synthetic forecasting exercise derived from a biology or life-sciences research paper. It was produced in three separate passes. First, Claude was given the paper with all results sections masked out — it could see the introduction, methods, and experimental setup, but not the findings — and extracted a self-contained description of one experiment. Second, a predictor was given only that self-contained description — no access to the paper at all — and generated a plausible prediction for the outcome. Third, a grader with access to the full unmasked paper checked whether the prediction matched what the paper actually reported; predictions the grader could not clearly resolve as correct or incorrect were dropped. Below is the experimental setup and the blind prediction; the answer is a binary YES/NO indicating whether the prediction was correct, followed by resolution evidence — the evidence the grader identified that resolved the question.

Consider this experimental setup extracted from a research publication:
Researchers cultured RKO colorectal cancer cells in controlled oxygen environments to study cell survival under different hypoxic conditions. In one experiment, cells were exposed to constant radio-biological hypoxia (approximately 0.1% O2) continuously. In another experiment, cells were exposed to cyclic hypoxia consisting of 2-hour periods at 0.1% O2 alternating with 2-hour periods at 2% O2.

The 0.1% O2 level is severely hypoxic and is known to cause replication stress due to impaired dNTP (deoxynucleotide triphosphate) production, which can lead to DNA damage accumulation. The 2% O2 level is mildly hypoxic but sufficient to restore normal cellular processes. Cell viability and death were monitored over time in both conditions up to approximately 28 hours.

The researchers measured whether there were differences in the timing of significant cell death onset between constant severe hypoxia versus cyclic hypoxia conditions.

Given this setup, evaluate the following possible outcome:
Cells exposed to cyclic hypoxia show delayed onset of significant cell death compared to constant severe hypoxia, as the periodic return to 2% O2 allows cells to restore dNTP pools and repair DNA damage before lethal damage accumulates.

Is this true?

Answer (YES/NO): YES